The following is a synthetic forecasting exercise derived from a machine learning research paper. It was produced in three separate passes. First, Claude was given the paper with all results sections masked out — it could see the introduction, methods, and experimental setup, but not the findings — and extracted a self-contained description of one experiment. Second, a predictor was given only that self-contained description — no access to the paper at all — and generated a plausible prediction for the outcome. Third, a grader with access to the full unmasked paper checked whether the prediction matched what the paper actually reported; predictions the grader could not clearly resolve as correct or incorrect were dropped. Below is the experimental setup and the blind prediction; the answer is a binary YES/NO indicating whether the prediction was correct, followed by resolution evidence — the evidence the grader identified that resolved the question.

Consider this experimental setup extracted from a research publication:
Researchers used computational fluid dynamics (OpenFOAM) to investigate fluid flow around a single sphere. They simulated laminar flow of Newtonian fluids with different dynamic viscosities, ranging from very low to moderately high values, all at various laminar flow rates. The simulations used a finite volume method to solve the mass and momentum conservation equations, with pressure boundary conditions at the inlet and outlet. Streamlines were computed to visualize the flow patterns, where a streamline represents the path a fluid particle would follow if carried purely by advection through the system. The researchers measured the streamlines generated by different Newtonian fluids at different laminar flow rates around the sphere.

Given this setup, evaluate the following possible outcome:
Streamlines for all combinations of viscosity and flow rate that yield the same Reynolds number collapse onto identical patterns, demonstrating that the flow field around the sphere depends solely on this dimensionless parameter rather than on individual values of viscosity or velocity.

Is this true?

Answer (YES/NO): NO